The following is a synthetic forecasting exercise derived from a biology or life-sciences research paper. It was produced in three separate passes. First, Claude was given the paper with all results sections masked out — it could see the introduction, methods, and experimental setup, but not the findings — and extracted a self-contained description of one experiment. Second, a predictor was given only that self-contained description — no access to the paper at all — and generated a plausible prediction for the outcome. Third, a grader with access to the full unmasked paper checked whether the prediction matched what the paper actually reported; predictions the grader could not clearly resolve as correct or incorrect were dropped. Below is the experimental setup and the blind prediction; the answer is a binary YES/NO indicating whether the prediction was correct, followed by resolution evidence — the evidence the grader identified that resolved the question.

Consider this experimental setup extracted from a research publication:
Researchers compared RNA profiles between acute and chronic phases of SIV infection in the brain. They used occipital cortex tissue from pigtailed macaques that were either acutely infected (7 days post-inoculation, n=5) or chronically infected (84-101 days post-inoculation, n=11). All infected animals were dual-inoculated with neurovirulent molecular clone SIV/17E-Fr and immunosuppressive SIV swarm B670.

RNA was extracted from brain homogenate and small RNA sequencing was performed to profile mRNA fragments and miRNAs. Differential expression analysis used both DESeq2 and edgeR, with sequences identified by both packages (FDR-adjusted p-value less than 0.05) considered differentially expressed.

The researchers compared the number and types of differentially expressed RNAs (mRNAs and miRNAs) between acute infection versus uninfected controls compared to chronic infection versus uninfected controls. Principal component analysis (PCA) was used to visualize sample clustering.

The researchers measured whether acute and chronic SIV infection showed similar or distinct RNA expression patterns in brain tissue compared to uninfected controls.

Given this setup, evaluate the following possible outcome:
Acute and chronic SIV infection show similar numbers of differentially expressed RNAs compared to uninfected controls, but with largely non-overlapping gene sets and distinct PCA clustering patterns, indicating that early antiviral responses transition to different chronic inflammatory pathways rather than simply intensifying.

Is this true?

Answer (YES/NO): NO